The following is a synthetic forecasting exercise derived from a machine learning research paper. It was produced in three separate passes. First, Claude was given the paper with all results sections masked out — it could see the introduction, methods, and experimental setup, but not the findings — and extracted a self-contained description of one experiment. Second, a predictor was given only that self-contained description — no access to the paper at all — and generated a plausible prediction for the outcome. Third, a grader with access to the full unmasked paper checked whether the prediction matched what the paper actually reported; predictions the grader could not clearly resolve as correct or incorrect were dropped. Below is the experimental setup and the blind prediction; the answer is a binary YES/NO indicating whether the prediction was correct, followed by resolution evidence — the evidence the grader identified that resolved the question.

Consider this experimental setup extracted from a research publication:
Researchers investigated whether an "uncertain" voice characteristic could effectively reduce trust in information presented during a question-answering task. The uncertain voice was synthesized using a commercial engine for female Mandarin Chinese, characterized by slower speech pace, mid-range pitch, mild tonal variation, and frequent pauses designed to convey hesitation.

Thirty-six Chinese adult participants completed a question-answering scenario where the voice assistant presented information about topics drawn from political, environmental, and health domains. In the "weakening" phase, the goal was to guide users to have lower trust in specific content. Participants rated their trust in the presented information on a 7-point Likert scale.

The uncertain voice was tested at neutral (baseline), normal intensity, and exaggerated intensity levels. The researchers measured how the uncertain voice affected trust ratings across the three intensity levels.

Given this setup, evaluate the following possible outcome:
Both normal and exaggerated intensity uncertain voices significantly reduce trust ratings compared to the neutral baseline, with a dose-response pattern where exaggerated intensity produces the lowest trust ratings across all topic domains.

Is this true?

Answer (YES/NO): NO